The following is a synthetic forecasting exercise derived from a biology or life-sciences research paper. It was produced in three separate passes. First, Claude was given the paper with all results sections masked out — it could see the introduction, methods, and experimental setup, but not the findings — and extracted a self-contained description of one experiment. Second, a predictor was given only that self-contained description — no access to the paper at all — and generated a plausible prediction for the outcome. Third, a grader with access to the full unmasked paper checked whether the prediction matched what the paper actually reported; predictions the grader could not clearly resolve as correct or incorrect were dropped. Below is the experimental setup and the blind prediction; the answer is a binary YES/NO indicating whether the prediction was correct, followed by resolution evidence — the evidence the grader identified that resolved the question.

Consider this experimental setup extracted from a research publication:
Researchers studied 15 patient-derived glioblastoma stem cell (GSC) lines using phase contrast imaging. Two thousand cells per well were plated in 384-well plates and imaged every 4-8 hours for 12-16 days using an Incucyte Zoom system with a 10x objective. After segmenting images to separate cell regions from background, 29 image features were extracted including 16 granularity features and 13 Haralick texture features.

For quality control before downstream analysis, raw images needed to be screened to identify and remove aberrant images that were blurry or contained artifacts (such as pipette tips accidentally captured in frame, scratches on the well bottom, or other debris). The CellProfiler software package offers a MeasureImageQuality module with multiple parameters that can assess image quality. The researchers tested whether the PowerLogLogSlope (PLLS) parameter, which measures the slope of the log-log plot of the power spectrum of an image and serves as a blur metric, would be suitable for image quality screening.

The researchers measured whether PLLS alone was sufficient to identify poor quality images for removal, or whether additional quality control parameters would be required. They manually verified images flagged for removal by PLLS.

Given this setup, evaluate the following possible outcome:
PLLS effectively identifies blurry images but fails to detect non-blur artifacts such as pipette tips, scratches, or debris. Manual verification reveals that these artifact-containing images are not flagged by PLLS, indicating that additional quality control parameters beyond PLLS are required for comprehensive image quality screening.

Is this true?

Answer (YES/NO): NO